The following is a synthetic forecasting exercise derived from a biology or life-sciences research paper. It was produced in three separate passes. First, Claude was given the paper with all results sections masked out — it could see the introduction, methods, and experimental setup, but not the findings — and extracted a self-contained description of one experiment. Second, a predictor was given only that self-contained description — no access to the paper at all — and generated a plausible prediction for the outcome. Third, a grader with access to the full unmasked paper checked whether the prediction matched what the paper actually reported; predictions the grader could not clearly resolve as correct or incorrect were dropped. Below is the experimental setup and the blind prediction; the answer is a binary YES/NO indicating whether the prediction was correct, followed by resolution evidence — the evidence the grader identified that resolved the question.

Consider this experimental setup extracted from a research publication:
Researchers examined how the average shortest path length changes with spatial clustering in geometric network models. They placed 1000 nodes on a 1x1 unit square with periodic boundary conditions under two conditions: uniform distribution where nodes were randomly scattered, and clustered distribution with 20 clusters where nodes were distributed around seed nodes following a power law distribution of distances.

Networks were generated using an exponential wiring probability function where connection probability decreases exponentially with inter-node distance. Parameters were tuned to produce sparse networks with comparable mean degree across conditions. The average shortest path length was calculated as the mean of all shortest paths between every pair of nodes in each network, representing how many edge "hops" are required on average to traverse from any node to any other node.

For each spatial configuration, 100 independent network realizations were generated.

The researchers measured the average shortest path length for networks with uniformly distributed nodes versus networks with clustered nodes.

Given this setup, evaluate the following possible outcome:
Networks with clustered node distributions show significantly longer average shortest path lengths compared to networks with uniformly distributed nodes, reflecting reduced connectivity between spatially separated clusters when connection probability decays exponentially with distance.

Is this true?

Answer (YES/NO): NO